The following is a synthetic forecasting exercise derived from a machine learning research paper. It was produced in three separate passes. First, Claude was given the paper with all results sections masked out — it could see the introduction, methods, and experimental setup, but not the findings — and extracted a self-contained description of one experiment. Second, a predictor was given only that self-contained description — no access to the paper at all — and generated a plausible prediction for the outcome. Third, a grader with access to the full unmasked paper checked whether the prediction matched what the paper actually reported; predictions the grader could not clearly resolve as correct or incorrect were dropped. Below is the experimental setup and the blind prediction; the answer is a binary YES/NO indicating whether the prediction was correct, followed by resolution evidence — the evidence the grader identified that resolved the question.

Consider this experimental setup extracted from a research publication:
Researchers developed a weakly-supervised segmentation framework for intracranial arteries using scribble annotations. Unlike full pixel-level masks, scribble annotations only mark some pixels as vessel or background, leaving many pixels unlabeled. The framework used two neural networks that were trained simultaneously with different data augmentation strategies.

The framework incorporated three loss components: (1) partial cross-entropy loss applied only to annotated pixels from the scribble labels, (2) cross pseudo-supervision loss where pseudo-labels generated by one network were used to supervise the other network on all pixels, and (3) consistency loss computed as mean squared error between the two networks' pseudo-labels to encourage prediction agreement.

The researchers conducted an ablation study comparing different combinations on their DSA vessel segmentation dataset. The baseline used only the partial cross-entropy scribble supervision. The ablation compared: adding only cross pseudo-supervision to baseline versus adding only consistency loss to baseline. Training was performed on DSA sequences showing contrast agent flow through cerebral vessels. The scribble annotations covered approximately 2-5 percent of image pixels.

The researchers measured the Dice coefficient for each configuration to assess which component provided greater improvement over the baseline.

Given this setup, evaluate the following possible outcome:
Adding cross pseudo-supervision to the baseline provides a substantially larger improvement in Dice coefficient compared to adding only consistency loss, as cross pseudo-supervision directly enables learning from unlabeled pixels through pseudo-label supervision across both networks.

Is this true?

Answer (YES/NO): NO